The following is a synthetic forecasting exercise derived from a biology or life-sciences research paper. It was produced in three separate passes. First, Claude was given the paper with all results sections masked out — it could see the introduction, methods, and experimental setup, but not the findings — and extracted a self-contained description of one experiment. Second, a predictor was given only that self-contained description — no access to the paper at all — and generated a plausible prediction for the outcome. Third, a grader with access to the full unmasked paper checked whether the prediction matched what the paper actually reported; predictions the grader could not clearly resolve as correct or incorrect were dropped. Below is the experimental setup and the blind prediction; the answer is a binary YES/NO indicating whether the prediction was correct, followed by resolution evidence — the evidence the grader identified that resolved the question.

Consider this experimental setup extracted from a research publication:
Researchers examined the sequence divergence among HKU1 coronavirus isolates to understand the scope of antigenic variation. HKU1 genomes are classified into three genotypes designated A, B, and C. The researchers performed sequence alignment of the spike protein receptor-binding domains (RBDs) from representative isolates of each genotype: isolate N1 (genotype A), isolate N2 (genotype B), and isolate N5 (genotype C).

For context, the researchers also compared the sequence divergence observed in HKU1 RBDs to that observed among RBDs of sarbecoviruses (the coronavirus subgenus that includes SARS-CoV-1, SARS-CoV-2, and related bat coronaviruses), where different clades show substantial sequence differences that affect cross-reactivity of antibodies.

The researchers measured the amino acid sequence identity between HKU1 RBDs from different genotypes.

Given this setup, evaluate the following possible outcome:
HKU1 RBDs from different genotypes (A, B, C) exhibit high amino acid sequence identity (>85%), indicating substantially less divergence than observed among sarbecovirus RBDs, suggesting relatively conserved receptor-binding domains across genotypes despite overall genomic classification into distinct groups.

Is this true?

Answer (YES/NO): NO